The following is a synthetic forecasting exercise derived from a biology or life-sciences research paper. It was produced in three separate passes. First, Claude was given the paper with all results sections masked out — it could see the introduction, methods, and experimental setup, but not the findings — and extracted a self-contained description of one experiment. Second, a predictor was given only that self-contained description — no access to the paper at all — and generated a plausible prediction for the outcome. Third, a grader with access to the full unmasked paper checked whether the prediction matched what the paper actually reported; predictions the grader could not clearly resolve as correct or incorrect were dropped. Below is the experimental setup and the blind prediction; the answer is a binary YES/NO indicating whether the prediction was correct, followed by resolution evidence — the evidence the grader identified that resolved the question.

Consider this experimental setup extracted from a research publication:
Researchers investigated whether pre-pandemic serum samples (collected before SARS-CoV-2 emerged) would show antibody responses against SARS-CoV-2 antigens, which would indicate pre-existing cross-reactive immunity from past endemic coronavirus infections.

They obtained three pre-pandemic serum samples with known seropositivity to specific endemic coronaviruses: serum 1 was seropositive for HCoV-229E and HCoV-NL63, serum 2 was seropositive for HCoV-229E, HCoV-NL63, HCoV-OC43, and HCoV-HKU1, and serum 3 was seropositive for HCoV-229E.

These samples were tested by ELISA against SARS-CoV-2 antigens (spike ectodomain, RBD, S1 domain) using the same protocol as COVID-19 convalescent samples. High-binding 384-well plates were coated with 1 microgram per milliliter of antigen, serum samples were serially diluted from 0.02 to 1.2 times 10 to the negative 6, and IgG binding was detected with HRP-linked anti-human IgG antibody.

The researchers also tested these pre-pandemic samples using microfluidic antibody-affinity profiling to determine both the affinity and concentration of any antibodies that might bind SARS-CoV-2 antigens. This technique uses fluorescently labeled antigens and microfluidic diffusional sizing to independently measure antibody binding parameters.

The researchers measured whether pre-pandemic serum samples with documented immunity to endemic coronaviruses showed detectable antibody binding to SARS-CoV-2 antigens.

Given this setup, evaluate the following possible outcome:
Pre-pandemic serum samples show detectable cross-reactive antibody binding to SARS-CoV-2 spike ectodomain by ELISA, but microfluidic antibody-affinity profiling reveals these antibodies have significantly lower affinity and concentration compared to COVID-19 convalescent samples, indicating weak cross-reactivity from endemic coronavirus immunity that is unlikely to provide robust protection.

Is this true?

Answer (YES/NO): NO